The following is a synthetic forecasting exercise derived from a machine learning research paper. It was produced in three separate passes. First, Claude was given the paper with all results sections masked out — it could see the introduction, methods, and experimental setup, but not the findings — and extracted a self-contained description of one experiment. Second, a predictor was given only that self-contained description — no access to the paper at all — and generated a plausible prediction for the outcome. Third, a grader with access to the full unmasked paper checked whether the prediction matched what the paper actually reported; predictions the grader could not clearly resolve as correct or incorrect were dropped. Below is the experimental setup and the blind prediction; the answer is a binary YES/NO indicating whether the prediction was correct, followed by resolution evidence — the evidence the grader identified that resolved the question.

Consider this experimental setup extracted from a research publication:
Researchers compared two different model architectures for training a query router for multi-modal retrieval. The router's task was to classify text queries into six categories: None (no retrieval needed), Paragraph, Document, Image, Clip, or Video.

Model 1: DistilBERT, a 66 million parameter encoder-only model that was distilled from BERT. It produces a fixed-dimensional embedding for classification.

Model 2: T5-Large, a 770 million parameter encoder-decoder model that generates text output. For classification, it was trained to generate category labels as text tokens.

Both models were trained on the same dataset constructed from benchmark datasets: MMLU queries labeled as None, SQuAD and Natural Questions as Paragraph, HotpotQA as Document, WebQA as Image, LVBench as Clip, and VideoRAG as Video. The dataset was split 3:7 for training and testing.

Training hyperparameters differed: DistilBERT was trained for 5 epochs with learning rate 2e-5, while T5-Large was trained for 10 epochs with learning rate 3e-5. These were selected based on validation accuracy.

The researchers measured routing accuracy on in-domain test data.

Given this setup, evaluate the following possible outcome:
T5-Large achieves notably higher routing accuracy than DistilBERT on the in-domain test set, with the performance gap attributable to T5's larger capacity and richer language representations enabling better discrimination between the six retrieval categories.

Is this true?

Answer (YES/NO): NO